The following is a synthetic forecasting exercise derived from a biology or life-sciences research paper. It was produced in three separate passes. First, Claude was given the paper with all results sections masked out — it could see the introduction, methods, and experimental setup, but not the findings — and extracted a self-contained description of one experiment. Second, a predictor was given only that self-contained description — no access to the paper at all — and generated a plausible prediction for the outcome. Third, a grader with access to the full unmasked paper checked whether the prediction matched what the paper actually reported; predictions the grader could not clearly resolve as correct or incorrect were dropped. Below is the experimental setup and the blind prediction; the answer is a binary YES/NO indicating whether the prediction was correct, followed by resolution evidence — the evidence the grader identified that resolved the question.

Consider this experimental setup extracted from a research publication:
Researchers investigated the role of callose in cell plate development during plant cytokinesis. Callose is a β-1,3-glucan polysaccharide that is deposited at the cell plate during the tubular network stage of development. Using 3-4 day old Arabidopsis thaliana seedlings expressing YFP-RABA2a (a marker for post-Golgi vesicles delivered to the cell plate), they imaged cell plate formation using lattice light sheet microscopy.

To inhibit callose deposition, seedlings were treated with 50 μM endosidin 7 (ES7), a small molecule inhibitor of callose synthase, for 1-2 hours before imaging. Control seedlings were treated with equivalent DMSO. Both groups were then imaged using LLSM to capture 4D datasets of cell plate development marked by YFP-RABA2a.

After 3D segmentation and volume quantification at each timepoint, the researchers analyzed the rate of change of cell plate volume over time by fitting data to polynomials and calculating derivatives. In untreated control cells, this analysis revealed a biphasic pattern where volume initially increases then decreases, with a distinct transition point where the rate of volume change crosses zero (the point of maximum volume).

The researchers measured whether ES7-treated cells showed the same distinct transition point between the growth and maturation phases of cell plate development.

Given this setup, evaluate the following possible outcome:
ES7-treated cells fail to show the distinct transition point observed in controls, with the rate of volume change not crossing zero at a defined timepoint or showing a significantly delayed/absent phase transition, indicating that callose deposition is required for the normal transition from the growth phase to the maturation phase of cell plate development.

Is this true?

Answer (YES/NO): YES